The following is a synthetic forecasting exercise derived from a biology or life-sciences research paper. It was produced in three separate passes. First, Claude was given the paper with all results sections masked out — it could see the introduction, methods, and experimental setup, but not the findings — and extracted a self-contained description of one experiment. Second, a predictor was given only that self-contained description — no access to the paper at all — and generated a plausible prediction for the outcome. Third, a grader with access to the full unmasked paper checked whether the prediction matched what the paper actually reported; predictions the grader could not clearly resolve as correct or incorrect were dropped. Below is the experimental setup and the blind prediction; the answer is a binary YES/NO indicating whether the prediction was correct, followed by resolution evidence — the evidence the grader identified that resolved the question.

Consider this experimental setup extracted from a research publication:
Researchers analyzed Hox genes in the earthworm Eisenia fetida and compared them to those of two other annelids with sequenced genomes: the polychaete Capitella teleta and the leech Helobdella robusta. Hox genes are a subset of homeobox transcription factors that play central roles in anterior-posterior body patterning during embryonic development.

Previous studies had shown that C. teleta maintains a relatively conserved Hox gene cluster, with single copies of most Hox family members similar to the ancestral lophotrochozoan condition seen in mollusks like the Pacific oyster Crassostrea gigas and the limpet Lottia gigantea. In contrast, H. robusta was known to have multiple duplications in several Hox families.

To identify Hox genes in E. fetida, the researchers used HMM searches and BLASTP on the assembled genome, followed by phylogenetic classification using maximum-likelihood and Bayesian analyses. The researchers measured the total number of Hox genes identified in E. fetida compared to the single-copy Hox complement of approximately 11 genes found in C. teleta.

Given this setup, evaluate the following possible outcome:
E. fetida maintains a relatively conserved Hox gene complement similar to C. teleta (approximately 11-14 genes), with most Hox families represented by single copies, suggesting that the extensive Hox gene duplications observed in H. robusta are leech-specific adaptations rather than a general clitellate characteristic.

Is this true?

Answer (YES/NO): NO